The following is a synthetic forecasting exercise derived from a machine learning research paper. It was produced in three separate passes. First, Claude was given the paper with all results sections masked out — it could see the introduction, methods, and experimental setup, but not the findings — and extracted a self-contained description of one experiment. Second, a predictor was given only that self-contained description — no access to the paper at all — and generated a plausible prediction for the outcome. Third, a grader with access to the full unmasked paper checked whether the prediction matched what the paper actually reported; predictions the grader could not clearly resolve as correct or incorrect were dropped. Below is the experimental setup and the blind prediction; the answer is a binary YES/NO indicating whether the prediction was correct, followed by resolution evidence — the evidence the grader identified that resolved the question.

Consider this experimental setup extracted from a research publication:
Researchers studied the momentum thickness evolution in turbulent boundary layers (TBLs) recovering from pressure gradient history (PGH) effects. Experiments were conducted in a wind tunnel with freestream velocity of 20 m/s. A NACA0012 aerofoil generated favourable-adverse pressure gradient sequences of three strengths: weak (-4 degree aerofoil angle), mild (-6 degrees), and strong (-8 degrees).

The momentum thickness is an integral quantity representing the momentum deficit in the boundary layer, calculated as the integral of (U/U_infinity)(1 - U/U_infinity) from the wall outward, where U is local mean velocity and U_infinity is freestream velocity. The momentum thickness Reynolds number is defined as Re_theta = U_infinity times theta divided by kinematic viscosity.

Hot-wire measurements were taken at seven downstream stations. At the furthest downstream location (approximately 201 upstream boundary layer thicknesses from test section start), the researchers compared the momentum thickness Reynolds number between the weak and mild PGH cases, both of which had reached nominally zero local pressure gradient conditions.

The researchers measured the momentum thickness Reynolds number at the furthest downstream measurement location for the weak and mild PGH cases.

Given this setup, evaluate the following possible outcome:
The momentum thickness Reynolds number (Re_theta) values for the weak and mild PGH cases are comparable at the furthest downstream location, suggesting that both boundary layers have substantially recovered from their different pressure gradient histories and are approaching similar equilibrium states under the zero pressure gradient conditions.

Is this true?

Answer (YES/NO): NO